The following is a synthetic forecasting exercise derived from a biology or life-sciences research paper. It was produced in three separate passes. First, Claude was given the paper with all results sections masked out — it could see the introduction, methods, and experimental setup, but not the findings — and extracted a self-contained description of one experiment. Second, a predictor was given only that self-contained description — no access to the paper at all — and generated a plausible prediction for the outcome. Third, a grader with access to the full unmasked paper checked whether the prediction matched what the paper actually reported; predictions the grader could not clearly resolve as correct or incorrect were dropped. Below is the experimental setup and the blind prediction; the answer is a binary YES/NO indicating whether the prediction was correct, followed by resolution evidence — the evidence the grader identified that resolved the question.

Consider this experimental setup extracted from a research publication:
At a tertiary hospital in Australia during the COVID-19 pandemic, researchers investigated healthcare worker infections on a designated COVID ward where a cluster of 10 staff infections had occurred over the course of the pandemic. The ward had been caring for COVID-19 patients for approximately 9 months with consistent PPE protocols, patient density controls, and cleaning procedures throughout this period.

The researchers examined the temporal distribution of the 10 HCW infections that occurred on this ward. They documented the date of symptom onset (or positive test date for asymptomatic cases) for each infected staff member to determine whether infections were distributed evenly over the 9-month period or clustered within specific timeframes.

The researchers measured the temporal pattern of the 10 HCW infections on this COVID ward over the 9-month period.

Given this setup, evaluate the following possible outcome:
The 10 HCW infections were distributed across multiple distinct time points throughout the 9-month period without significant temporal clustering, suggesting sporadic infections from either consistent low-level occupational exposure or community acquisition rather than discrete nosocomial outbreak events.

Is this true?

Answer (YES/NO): NO